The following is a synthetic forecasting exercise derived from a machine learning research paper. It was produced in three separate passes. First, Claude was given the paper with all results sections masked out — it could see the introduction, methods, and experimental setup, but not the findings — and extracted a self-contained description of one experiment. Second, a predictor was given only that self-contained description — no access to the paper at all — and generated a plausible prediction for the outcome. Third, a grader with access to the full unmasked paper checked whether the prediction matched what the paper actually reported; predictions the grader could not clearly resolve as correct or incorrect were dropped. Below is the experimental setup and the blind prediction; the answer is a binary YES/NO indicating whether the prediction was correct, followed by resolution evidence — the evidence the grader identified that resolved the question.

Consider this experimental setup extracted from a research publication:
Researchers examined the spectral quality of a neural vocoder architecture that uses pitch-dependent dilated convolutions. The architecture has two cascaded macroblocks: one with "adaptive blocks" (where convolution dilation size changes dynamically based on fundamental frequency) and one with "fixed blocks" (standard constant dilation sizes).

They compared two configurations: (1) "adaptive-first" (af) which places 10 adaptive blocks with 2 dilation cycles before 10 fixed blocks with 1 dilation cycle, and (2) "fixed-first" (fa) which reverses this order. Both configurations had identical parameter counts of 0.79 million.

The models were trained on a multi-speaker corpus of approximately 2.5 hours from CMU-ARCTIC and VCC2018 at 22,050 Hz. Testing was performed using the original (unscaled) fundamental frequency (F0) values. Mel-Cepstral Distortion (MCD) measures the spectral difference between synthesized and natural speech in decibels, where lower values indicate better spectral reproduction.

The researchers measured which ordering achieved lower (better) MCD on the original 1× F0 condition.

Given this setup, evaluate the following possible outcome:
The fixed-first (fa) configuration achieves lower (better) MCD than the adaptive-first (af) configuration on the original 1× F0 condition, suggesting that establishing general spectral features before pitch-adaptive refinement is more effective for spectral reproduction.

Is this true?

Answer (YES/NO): NO